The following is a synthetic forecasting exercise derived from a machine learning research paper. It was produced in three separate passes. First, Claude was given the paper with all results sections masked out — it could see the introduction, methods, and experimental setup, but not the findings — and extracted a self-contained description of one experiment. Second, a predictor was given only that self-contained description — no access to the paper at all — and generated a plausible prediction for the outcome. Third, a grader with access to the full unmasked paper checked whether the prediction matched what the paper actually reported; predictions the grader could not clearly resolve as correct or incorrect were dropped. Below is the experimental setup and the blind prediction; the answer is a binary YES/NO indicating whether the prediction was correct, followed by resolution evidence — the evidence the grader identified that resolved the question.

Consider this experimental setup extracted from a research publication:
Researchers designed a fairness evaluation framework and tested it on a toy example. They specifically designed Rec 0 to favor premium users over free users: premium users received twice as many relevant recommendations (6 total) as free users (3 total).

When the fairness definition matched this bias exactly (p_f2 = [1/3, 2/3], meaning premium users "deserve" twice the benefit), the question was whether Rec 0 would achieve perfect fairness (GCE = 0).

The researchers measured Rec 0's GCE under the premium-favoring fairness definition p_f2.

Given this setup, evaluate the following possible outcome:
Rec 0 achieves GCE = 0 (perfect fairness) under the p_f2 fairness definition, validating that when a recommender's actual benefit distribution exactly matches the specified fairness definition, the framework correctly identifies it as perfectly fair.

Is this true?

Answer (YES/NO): NO